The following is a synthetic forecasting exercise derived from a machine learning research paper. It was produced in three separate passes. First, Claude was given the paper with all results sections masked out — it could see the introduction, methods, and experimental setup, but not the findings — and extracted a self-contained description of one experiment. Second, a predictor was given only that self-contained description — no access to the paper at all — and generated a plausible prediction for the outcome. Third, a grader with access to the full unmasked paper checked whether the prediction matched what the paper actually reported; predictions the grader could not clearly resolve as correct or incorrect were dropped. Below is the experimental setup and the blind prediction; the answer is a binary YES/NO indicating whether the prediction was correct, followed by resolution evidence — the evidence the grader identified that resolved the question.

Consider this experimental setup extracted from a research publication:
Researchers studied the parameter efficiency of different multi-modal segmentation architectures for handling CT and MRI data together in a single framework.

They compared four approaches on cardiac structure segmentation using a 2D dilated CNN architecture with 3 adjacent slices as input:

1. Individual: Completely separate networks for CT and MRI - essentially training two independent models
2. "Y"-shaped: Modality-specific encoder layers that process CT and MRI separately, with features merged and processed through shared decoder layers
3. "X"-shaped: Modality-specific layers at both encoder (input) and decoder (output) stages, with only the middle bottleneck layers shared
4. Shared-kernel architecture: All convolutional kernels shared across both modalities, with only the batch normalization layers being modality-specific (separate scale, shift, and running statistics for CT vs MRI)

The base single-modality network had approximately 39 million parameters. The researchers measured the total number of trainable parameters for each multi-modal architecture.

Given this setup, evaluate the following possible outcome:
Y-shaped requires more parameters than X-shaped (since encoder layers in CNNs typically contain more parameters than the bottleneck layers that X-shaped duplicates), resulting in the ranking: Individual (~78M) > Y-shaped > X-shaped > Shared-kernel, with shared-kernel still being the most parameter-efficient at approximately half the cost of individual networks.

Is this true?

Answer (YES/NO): NO